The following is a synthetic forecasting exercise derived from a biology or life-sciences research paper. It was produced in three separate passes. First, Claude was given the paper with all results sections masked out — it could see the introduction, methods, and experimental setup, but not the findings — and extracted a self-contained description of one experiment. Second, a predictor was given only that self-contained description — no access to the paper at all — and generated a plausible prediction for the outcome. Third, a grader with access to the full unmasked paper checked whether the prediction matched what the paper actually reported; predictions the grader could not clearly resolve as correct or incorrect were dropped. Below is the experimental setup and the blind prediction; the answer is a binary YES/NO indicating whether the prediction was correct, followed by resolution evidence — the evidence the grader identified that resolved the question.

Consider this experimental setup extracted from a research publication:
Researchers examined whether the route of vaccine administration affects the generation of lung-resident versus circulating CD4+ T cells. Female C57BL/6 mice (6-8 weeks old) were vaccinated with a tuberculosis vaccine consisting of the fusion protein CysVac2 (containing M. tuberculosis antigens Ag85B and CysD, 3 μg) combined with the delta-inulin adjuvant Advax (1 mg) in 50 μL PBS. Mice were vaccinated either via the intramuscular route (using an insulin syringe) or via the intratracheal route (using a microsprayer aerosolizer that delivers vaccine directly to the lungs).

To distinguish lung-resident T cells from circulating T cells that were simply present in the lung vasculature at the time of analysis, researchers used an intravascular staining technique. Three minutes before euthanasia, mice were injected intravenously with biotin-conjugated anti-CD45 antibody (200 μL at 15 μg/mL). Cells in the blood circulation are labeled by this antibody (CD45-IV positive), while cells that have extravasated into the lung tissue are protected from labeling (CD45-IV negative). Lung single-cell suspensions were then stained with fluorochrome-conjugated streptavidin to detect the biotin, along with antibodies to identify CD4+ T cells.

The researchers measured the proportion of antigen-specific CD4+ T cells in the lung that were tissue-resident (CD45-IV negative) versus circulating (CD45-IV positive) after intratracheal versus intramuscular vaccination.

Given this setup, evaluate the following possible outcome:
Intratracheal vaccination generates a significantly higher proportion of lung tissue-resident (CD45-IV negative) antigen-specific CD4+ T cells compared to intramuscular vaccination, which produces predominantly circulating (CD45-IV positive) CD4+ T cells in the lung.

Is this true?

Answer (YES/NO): YES